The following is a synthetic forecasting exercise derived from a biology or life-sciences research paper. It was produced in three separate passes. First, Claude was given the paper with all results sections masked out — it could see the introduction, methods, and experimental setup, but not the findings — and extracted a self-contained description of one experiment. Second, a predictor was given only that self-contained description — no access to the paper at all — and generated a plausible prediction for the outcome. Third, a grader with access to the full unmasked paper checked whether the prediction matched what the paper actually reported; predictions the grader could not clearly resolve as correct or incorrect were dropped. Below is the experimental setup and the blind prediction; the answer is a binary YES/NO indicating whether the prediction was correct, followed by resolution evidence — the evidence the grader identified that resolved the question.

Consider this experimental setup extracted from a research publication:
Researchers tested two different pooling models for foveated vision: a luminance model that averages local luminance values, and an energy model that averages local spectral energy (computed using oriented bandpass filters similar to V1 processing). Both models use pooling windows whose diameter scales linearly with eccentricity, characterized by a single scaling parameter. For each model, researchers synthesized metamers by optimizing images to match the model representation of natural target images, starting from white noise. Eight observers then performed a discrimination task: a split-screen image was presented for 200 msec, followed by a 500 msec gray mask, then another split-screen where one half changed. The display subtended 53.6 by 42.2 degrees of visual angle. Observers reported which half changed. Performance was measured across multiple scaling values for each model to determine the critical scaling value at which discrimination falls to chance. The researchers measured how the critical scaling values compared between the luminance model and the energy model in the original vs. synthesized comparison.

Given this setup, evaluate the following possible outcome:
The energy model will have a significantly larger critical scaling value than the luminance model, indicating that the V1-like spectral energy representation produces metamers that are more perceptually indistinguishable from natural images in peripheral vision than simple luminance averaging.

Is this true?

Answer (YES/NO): YES